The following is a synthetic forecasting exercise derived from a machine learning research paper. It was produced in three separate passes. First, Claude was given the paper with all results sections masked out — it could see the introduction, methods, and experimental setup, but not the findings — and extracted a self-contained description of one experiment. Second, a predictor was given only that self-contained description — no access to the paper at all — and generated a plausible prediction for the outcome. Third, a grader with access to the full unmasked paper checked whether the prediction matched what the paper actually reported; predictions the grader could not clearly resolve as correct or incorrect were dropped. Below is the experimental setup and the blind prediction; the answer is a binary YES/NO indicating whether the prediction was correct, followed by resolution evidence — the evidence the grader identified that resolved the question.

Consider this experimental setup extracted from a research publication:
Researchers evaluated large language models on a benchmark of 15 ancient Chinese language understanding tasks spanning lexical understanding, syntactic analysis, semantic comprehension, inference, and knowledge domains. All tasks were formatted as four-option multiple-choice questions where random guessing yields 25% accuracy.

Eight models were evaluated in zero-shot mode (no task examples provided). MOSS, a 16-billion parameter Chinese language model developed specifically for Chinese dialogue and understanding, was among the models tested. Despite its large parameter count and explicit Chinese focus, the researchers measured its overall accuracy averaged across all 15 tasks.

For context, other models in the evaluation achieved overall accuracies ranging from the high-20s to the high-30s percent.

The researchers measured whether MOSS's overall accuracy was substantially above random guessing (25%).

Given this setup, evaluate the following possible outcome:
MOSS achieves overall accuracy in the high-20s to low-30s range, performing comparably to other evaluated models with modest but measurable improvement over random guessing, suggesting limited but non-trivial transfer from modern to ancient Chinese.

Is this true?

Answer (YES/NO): NO